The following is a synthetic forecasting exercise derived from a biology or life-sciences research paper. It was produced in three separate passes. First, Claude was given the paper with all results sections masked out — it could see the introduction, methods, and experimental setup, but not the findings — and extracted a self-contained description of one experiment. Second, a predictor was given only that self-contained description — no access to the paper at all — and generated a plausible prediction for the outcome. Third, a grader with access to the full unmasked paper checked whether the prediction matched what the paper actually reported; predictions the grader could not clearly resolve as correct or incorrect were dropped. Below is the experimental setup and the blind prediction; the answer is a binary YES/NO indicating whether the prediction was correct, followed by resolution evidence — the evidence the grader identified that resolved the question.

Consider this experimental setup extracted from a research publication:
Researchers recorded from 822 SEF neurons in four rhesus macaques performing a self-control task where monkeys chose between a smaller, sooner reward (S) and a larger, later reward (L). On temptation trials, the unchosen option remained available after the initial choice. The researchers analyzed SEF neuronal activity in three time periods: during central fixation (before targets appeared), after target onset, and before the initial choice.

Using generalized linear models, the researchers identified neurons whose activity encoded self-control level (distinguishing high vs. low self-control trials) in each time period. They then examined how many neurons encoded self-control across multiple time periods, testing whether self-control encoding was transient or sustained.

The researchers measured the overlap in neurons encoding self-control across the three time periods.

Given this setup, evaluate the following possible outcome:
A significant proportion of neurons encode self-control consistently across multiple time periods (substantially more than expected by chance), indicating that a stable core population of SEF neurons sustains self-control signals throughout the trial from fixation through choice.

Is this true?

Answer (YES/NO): YES